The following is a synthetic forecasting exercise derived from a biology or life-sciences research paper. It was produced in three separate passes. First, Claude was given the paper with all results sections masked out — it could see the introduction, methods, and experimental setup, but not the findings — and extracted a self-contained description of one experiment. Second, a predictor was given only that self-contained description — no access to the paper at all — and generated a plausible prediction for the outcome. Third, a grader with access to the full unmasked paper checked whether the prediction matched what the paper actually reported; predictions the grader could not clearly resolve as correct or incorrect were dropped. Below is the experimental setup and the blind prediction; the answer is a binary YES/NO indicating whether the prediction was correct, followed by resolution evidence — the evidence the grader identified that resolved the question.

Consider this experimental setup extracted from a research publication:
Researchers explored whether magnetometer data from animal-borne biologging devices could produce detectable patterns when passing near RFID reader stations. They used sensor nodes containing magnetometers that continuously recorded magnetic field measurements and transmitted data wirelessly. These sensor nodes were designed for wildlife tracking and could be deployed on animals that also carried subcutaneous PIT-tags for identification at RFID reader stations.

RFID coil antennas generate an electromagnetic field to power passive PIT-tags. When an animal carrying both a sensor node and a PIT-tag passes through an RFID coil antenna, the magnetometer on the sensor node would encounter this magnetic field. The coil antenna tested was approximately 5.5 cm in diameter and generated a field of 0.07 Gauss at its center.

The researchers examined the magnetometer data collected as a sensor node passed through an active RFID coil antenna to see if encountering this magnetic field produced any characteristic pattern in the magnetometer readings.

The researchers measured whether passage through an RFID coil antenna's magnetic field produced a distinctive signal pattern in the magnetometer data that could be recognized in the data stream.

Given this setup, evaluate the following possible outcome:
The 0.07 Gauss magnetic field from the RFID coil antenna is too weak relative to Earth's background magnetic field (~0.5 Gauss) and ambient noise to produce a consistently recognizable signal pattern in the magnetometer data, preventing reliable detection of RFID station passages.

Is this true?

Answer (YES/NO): NO